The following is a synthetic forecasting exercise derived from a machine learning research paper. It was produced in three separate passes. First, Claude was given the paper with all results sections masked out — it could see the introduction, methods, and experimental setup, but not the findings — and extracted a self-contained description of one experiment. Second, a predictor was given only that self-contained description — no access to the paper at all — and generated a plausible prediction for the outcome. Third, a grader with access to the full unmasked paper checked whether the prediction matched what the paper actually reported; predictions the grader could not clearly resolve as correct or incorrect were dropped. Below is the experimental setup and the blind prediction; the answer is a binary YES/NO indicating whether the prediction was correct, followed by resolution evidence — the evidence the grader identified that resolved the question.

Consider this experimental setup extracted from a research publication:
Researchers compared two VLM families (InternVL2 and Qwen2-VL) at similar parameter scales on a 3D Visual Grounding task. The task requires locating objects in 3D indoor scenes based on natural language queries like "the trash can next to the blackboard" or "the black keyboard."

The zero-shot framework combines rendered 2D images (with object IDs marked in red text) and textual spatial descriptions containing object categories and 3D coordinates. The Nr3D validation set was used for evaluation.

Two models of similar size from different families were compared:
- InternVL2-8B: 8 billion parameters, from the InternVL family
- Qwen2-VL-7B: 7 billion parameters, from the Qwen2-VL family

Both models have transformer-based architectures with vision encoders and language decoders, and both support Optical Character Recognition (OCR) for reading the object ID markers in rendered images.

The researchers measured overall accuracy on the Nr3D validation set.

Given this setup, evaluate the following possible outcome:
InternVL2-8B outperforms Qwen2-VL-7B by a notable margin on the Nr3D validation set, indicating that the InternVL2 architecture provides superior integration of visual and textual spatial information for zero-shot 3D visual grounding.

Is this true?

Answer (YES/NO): NO